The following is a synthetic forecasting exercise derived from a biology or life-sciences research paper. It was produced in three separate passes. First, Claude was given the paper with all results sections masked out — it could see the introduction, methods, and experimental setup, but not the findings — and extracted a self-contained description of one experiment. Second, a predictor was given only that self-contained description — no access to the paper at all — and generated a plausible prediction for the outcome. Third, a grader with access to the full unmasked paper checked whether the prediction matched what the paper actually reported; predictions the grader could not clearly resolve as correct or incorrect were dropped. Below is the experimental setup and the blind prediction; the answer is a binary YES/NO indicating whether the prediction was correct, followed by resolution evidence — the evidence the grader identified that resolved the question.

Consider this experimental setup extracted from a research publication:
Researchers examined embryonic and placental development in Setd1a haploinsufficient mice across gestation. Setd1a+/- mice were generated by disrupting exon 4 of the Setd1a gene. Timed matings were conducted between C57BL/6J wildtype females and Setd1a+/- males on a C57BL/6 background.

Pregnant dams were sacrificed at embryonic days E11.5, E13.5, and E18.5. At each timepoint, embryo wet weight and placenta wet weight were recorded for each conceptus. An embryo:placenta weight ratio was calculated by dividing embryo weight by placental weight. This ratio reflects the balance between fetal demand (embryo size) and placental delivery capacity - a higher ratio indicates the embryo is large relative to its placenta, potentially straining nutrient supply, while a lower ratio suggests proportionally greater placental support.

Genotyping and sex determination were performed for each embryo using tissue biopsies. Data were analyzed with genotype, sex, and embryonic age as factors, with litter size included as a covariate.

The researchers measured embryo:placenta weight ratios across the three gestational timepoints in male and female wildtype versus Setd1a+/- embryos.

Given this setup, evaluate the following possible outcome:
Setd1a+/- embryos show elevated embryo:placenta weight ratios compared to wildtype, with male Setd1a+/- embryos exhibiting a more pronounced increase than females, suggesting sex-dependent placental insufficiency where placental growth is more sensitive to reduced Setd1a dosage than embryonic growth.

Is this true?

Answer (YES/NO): NO